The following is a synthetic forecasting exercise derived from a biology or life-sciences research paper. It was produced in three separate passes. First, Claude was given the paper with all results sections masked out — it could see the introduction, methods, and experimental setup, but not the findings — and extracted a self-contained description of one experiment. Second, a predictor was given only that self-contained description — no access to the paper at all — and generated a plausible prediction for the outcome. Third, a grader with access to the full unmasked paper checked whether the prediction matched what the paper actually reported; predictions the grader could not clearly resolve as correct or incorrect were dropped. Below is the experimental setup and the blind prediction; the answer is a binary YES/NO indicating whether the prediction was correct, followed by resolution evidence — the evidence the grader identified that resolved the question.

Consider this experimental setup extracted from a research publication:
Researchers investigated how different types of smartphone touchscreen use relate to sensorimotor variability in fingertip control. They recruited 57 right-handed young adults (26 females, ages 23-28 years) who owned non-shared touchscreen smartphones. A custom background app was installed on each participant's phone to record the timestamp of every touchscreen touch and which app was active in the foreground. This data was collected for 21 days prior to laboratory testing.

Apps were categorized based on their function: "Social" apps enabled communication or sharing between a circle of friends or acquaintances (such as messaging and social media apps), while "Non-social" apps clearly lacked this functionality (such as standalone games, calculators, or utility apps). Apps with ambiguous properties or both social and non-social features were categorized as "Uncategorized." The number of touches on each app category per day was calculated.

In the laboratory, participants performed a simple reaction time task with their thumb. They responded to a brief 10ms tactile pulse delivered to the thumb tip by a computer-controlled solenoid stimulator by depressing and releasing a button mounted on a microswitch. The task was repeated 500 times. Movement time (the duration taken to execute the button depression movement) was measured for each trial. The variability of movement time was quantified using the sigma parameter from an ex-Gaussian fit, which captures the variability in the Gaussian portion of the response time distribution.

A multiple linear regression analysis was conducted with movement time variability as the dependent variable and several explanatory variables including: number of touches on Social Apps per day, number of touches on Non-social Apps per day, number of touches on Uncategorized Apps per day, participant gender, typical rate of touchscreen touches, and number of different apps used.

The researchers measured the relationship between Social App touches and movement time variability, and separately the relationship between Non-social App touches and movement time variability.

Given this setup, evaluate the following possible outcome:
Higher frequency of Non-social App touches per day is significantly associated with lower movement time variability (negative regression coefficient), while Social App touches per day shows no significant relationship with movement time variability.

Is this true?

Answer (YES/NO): NO